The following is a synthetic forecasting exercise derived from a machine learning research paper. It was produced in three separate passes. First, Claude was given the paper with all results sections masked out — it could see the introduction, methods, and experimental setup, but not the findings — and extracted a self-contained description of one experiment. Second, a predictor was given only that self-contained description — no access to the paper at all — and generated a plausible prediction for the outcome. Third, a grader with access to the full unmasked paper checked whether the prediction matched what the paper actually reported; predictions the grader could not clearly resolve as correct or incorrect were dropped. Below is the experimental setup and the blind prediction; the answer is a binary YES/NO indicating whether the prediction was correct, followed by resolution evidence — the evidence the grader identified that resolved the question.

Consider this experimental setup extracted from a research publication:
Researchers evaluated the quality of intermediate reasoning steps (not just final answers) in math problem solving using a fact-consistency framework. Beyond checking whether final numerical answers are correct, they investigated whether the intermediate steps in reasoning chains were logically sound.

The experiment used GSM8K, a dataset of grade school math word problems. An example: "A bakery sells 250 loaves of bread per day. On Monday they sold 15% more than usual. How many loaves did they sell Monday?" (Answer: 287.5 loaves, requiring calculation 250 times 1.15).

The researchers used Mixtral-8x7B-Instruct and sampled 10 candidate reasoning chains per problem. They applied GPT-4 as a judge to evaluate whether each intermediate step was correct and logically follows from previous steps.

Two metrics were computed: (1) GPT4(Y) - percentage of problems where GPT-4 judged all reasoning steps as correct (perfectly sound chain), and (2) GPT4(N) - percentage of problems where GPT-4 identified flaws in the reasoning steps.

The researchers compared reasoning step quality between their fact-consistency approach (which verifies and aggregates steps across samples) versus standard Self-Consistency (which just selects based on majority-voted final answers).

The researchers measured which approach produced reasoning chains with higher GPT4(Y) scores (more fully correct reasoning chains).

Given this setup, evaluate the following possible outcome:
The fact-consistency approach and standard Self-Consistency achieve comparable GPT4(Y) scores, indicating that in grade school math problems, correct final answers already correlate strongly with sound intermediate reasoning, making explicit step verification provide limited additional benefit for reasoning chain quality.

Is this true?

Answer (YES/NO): YES